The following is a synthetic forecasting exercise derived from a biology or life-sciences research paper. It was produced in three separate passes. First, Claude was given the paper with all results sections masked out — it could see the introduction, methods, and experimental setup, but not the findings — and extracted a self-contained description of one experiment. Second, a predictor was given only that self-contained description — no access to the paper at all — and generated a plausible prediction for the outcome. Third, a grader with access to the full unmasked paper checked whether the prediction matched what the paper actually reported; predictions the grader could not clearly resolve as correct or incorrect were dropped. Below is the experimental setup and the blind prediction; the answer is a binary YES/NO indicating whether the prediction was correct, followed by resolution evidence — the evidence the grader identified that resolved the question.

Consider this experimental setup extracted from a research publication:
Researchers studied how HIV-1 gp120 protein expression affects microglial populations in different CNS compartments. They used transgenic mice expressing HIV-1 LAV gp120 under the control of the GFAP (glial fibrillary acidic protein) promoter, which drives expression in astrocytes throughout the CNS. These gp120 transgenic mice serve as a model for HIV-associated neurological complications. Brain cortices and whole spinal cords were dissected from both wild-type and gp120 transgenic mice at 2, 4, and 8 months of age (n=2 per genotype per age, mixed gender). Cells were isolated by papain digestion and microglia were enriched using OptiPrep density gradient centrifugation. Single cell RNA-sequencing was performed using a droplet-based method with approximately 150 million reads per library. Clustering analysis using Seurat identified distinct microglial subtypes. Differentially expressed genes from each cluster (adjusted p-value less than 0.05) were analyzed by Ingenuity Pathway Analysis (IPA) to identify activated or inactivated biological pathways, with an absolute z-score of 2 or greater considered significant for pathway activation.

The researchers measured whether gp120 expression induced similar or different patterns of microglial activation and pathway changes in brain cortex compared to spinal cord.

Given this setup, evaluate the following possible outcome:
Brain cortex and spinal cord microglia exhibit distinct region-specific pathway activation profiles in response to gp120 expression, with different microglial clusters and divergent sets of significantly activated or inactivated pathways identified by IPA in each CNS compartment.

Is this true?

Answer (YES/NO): YES